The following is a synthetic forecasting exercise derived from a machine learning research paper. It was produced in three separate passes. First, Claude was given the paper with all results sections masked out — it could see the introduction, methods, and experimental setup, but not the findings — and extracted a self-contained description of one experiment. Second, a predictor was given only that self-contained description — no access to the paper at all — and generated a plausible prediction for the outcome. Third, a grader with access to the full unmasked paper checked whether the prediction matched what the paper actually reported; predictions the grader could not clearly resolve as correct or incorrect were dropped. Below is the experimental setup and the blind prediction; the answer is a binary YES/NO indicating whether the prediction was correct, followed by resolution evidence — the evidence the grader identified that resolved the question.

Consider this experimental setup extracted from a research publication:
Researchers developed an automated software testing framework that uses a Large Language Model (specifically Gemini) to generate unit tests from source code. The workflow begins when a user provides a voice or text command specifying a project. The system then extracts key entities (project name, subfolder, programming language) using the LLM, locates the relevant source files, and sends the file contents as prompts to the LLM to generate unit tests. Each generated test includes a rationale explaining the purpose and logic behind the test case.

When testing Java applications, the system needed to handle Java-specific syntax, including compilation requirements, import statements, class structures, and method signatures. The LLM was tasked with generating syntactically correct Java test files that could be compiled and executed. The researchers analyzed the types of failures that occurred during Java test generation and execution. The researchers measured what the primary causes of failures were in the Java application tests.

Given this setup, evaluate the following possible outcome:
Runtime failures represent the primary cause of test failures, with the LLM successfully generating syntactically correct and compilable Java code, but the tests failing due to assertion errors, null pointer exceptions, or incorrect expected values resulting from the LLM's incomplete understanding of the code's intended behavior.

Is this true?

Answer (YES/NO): NO